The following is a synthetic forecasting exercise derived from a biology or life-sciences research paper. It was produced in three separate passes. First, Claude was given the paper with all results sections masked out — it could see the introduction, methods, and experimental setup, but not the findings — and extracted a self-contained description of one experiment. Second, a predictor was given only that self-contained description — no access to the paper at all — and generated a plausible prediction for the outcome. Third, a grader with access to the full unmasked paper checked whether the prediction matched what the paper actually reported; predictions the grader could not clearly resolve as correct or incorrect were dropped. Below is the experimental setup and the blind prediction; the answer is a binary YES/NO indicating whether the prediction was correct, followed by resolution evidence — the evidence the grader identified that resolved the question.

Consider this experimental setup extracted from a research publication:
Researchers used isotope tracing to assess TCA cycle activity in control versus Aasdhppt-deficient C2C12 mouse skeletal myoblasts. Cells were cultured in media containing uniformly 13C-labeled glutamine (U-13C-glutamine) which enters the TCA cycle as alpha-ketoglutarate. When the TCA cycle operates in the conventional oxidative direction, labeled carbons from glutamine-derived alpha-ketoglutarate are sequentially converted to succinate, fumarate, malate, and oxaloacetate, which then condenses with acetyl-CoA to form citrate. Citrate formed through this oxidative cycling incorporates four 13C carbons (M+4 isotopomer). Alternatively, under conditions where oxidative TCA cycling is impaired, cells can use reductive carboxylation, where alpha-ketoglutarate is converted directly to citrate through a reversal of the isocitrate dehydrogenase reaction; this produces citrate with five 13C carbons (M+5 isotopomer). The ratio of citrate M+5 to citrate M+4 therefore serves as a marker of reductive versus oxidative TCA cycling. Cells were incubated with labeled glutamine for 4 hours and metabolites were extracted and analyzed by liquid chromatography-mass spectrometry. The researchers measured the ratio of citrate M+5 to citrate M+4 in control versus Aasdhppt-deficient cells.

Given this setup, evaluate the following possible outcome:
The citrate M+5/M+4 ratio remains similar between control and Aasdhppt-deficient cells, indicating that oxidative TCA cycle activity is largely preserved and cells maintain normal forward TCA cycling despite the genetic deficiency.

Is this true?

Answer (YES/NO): NO